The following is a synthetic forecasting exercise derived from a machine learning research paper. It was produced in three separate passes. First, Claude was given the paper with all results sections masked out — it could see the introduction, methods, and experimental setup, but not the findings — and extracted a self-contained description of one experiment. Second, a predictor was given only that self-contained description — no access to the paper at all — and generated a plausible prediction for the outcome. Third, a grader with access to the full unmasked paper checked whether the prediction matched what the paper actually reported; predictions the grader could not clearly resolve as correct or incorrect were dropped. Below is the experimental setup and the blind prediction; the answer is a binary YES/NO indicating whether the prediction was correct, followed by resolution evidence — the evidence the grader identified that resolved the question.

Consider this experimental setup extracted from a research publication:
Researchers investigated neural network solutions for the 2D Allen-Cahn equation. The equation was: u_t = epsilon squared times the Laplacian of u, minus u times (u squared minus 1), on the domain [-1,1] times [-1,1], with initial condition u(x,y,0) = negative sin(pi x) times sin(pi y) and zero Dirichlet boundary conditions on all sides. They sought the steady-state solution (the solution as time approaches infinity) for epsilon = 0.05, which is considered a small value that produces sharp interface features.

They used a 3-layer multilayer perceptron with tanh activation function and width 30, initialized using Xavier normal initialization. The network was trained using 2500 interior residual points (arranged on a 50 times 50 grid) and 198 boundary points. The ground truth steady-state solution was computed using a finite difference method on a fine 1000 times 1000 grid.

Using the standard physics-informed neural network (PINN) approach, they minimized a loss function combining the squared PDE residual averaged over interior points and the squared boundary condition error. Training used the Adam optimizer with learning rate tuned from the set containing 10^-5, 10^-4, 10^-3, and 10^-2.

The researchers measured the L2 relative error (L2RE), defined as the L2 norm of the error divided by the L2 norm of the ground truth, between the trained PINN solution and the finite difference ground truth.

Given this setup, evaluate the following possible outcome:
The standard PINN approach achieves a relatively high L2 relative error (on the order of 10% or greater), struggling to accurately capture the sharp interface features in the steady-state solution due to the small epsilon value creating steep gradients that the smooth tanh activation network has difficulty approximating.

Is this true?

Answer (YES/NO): YES